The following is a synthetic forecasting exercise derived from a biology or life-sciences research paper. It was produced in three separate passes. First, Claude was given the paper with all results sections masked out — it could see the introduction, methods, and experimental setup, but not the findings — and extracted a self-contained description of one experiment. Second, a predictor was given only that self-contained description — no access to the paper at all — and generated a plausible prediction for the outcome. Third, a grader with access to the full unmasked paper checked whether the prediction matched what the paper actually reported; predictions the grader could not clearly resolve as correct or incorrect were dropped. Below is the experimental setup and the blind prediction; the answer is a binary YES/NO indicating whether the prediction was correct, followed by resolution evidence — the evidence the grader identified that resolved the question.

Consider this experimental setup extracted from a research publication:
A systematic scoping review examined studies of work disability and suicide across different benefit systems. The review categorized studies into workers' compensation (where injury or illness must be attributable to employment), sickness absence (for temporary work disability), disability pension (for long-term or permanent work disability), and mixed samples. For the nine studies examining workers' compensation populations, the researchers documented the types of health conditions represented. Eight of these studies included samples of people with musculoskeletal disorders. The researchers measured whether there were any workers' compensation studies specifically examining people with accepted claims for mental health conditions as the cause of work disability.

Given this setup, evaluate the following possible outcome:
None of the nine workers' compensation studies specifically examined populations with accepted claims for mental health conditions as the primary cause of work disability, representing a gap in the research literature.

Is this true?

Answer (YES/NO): YES